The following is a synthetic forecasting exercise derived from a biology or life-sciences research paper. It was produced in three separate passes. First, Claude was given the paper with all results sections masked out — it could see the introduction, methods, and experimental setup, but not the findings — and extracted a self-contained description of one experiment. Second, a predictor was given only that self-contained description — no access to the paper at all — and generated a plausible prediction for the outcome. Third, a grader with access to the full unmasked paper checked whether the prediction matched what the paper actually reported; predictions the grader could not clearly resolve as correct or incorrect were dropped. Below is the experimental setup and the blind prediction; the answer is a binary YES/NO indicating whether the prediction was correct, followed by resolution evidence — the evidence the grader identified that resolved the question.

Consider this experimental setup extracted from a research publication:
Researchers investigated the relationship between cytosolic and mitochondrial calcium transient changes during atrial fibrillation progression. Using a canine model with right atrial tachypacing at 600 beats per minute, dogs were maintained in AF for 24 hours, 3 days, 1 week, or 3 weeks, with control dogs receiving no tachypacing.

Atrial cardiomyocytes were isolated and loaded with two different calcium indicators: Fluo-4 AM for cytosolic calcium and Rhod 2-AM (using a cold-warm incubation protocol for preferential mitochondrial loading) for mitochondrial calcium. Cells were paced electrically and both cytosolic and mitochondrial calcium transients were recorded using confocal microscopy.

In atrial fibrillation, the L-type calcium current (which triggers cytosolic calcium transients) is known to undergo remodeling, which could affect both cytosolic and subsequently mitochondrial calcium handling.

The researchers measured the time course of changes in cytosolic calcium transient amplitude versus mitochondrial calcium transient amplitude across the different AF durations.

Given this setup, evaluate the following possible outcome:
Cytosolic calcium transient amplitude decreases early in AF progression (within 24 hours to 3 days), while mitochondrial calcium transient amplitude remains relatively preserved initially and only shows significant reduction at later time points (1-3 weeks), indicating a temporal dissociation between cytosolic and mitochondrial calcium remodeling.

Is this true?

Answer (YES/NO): NO